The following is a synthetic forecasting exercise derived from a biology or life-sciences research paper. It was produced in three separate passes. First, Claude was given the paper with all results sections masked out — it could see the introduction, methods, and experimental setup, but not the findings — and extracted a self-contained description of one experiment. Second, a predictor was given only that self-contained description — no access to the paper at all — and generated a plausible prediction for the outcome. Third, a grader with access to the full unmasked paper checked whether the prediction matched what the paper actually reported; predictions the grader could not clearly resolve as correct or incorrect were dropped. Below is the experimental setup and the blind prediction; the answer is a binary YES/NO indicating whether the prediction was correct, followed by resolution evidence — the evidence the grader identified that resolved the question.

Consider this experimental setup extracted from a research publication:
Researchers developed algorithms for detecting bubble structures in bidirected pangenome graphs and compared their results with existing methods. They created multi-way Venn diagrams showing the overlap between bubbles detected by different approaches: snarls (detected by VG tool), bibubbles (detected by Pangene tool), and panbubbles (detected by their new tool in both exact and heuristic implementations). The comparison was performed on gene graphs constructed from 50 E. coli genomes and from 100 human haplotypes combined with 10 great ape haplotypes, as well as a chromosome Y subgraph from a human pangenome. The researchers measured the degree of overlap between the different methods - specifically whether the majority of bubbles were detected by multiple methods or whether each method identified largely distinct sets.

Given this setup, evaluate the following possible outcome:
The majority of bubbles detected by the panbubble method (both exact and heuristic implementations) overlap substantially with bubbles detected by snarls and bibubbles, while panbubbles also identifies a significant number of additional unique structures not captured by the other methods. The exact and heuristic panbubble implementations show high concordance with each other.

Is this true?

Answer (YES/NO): NO